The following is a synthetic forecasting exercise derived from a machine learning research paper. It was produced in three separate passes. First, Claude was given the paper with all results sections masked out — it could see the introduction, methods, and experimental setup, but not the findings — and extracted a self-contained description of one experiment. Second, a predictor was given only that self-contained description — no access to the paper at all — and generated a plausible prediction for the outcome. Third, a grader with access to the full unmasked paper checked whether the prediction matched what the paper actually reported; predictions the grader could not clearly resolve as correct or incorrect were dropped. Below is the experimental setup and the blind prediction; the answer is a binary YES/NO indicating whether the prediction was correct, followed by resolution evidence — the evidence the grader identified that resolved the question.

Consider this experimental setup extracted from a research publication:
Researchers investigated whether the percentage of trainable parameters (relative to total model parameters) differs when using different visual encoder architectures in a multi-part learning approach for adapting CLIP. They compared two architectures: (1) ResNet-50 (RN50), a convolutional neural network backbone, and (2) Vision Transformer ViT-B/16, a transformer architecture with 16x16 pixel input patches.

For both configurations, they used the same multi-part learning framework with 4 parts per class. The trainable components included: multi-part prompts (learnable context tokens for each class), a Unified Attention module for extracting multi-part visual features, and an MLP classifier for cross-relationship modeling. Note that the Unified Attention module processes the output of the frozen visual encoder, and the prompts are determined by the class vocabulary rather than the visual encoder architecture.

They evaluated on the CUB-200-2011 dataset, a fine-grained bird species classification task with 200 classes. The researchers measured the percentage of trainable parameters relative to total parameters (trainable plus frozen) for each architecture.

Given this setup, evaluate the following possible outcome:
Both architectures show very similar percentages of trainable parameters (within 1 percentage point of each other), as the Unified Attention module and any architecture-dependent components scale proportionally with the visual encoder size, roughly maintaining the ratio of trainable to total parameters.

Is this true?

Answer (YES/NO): NO